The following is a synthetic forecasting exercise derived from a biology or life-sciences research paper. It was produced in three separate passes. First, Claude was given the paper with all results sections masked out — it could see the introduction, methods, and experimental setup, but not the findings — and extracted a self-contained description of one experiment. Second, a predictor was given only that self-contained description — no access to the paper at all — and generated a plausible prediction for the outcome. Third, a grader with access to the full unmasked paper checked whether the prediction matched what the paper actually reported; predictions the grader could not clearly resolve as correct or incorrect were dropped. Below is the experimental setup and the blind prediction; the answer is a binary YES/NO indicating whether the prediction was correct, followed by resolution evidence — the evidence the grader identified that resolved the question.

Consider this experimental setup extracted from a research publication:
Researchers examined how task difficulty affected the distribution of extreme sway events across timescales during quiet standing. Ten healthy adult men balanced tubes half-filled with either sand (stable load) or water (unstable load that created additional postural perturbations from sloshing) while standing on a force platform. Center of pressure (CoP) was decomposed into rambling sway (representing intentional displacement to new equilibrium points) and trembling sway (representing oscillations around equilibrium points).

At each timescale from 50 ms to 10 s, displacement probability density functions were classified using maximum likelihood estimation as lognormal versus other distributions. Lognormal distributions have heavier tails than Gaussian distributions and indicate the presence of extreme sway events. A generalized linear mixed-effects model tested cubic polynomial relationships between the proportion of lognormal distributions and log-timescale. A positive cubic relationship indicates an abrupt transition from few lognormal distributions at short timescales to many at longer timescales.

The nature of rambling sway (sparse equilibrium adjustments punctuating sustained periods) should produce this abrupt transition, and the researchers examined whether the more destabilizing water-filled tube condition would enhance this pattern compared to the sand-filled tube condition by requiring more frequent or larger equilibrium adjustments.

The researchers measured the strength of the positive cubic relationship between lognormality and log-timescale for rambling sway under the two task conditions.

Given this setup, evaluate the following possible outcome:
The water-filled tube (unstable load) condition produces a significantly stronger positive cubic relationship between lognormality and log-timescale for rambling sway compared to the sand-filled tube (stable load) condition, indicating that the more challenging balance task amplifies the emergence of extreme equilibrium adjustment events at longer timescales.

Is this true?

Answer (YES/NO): YES